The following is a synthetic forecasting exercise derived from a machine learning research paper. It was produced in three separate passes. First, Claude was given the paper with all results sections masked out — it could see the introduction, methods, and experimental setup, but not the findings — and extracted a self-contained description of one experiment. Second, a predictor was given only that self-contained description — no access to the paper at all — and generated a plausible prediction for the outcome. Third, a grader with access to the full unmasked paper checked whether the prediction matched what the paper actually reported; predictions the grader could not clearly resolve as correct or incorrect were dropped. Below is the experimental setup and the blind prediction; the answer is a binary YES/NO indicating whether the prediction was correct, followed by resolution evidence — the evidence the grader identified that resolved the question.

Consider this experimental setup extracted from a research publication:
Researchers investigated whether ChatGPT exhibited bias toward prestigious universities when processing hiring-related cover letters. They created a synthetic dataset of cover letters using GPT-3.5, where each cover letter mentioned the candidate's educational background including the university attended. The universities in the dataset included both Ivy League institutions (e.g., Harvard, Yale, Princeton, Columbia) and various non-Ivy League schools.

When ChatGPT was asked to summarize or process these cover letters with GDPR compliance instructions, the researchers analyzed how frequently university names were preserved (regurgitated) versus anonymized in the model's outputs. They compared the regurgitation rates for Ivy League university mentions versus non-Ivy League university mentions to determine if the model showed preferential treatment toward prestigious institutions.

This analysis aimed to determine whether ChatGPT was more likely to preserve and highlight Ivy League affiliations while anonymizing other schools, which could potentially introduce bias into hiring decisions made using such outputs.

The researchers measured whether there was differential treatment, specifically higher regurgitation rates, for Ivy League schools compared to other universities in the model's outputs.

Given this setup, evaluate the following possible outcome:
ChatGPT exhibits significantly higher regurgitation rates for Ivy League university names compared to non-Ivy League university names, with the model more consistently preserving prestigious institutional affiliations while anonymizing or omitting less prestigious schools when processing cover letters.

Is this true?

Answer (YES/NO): NO